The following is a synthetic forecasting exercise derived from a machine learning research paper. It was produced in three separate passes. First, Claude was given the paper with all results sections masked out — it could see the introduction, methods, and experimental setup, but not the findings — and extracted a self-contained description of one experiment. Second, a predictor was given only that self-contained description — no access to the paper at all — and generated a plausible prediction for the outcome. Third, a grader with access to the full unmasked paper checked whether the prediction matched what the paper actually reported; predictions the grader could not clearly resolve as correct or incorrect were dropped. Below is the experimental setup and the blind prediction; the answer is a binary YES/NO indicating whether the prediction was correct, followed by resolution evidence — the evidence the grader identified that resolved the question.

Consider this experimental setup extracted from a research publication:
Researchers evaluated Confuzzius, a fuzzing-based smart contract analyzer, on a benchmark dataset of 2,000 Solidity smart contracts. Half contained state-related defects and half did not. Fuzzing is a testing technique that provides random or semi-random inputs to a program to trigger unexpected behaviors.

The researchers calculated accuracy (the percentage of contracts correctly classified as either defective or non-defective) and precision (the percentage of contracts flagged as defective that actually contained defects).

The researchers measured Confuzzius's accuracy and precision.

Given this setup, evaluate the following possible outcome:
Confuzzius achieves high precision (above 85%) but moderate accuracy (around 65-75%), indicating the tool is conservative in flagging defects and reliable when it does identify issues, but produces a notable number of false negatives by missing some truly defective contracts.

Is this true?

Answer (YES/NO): NO